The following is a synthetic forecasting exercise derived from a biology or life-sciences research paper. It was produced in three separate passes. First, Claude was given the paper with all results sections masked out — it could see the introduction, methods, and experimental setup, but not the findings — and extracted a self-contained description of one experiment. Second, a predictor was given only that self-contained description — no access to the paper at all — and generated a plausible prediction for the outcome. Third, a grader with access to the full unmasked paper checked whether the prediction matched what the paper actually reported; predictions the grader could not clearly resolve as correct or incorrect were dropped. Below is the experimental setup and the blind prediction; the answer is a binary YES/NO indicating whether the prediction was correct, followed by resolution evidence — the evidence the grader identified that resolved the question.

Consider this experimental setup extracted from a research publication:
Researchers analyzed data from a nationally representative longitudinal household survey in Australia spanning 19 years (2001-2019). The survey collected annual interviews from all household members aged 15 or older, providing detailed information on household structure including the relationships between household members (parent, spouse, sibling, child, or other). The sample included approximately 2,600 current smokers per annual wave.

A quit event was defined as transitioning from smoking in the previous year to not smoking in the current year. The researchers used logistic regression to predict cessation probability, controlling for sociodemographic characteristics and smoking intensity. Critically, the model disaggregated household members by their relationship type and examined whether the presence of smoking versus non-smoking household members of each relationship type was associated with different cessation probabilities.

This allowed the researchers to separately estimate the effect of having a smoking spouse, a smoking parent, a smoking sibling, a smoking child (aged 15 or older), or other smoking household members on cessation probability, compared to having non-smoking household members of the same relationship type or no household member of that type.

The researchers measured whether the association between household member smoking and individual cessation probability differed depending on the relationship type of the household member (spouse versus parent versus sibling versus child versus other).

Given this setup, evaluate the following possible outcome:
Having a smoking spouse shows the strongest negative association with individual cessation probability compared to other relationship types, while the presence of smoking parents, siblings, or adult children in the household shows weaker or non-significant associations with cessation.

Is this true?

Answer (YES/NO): NO